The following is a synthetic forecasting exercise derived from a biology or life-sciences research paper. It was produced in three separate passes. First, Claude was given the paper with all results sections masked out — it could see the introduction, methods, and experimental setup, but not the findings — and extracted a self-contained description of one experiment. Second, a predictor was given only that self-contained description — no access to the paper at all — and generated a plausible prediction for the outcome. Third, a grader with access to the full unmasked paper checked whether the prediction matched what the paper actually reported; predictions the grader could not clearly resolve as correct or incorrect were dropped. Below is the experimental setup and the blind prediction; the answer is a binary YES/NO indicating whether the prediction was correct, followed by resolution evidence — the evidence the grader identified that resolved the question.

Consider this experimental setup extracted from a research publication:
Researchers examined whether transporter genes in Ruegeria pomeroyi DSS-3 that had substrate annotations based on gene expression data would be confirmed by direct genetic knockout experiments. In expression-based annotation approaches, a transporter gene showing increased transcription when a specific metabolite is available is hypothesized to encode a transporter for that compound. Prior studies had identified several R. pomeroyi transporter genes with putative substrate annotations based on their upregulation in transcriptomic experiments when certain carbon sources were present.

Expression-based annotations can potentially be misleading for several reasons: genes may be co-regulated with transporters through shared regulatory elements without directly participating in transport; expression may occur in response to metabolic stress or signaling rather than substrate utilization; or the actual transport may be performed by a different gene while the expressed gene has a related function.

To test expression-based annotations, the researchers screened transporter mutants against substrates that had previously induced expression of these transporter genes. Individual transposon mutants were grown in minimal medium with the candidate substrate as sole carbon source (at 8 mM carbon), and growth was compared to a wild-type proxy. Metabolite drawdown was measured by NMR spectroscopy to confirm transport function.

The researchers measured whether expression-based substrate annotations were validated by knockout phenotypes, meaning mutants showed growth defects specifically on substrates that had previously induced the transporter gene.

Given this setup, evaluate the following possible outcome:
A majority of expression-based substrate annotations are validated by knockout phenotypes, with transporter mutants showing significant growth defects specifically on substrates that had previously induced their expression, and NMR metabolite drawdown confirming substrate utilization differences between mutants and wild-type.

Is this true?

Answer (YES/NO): YES